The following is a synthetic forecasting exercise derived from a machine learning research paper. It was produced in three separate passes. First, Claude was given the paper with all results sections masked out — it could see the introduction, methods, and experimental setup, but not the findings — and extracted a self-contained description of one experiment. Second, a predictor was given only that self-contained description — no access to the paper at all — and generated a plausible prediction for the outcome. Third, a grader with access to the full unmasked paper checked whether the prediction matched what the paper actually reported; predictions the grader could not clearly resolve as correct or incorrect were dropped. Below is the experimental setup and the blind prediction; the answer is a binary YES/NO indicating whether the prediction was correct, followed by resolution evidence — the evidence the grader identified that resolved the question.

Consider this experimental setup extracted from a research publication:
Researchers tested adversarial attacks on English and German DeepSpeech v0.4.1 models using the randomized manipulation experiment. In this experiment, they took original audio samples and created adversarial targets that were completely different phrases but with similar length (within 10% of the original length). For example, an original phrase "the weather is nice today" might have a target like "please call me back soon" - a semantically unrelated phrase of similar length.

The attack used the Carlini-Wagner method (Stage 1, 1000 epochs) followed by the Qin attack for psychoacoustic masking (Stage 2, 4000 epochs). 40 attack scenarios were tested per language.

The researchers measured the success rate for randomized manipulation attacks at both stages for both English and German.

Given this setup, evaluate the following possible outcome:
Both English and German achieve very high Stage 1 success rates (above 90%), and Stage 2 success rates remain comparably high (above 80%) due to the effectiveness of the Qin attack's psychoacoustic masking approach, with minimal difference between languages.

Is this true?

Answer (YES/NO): YES